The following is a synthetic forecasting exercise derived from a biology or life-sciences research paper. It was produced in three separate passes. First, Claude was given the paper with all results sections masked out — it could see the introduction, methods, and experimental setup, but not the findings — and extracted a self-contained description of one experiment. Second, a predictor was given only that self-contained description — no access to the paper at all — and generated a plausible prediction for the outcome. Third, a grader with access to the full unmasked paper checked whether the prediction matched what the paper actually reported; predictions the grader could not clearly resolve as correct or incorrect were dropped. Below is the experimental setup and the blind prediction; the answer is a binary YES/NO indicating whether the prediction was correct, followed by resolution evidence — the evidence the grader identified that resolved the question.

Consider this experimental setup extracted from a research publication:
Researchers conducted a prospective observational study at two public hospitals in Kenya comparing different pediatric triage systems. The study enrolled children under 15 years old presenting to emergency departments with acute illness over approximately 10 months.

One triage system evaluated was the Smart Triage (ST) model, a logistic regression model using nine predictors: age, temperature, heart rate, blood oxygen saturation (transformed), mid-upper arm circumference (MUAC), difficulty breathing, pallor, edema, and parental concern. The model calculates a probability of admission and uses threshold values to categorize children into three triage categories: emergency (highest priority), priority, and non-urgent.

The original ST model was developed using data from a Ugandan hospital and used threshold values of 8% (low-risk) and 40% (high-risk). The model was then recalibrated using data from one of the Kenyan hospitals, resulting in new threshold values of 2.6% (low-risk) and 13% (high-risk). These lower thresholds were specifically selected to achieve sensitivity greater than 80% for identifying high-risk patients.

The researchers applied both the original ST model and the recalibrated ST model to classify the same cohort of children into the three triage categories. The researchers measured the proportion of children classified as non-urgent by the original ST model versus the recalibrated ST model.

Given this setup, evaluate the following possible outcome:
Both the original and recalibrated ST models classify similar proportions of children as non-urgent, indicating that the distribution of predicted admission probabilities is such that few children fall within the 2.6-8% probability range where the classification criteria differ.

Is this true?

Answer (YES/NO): NO